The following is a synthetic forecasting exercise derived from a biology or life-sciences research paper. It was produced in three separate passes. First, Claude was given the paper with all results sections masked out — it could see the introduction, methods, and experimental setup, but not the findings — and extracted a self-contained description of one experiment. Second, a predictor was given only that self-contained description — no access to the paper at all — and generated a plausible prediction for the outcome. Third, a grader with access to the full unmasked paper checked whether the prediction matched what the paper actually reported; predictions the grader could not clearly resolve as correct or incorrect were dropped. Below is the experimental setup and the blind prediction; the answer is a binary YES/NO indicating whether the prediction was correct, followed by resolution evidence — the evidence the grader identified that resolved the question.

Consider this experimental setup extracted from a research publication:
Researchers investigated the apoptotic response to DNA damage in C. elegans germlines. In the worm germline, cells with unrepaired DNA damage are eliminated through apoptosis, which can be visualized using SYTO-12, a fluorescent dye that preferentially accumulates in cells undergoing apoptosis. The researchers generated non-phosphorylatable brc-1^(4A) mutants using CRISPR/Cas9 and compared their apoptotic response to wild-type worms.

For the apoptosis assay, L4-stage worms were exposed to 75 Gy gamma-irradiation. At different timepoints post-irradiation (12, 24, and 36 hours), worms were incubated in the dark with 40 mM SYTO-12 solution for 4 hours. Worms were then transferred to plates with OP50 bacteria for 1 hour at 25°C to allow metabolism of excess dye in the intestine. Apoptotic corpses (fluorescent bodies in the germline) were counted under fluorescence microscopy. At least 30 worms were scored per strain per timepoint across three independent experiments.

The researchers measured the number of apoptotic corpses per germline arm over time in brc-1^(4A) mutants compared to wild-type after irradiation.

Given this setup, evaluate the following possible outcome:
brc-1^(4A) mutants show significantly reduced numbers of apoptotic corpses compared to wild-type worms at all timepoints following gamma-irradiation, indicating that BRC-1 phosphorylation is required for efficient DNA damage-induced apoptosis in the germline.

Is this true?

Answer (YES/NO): NO